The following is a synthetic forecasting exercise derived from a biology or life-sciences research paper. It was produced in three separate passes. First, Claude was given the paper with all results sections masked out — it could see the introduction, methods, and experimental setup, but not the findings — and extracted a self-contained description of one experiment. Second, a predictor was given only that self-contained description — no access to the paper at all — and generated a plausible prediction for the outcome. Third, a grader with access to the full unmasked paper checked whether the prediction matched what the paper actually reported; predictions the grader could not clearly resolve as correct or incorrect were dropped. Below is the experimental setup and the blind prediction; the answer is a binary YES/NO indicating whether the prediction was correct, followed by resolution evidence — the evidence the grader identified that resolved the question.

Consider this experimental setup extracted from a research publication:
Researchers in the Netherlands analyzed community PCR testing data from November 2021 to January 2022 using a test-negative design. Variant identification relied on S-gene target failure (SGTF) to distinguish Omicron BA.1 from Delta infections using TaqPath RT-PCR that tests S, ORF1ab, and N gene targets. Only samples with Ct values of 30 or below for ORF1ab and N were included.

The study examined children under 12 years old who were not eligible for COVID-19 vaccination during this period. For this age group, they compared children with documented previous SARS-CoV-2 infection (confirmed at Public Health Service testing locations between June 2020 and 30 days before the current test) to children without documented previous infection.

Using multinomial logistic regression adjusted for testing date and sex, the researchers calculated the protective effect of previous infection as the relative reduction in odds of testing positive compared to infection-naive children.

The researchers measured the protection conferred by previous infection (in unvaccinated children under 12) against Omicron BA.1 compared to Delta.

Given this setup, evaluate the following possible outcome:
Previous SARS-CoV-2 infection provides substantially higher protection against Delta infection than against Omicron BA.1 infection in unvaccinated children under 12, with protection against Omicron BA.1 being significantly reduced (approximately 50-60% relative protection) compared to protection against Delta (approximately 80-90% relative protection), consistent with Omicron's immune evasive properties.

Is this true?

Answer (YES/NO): NO